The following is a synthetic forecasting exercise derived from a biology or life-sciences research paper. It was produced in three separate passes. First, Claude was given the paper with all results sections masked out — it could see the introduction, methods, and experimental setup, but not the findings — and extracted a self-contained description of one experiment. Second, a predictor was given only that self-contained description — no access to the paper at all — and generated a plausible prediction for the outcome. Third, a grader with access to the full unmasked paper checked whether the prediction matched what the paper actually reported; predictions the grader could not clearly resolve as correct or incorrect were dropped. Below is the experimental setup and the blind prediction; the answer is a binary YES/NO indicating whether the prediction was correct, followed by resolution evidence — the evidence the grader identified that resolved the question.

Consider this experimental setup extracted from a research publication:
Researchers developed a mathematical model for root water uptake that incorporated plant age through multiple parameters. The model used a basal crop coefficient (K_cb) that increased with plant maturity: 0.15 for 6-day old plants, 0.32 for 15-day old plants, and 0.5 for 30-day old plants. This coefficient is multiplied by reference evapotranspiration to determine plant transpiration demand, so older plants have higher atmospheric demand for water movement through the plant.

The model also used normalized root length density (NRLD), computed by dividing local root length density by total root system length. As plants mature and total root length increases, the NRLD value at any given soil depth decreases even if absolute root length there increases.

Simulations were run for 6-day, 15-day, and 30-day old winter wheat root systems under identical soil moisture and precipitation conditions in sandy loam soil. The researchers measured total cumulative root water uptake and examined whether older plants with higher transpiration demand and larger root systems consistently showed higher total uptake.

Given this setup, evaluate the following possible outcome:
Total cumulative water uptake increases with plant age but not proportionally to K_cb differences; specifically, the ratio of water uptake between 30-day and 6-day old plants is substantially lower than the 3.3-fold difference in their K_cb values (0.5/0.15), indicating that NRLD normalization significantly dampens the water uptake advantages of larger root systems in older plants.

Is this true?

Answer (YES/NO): NO